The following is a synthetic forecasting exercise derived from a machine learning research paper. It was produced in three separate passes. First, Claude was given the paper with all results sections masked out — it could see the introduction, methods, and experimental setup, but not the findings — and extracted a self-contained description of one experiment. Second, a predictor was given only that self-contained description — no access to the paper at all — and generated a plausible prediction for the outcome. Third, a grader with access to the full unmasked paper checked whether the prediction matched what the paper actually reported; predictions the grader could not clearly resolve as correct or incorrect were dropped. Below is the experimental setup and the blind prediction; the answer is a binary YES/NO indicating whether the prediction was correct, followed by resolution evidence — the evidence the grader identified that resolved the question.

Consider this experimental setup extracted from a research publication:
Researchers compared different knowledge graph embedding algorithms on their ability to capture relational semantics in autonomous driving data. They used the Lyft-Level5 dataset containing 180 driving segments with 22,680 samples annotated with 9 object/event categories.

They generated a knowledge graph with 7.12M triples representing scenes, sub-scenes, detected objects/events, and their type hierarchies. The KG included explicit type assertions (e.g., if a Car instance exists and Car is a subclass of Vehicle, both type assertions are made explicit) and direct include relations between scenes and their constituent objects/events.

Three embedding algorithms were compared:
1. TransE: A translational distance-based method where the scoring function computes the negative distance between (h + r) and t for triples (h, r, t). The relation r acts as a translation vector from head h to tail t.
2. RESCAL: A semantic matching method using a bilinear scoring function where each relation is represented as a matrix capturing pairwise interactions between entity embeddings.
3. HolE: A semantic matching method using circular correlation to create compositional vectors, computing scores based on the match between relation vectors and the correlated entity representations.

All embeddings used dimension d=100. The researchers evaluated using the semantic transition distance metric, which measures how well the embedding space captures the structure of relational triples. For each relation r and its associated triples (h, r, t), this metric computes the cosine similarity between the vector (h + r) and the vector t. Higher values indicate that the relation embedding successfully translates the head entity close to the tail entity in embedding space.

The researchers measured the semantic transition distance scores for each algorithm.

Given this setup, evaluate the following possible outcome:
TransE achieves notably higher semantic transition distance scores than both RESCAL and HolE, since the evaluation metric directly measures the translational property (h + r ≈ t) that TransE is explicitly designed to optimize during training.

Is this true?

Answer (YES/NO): YES